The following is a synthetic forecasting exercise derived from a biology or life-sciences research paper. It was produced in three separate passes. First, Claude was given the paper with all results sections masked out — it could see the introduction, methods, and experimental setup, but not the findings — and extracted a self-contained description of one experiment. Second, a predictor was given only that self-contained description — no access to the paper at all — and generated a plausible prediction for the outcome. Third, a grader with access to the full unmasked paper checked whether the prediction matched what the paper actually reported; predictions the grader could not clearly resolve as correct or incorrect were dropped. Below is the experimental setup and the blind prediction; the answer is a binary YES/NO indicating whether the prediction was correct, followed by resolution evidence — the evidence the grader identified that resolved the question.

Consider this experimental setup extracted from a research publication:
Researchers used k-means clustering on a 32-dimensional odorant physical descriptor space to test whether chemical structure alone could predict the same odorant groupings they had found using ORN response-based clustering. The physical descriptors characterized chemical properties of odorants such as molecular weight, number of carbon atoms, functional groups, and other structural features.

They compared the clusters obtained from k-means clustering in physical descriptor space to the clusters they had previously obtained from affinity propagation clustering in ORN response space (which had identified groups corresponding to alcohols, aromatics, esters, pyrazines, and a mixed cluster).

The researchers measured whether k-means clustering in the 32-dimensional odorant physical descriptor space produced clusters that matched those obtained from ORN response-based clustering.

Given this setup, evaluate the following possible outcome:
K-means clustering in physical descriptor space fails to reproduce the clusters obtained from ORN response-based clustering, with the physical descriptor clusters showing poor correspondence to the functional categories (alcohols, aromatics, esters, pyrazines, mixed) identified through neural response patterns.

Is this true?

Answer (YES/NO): NO